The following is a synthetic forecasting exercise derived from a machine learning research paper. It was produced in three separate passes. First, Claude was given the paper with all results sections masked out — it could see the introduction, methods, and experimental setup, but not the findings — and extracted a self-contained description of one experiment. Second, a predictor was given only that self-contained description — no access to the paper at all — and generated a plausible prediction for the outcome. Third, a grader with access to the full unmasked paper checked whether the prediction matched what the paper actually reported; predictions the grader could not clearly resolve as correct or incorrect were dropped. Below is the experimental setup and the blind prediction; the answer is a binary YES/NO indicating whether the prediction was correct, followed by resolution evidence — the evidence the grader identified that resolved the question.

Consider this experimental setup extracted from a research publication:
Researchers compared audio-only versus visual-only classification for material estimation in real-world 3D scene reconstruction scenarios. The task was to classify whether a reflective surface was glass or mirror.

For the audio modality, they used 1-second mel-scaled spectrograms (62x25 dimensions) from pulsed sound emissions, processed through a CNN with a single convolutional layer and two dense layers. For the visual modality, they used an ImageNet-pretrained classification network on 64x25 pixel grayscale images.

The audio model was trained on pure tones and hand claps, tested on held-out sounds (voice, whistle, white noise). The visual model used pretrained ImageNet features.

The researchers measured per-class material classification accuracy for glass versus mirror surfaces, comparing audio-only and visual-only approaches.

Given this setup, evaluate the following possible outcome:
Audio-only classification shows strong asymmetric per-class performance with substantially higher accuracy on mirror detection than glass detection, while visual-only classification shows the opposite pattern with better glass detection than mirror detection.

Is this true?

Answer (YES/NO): NO